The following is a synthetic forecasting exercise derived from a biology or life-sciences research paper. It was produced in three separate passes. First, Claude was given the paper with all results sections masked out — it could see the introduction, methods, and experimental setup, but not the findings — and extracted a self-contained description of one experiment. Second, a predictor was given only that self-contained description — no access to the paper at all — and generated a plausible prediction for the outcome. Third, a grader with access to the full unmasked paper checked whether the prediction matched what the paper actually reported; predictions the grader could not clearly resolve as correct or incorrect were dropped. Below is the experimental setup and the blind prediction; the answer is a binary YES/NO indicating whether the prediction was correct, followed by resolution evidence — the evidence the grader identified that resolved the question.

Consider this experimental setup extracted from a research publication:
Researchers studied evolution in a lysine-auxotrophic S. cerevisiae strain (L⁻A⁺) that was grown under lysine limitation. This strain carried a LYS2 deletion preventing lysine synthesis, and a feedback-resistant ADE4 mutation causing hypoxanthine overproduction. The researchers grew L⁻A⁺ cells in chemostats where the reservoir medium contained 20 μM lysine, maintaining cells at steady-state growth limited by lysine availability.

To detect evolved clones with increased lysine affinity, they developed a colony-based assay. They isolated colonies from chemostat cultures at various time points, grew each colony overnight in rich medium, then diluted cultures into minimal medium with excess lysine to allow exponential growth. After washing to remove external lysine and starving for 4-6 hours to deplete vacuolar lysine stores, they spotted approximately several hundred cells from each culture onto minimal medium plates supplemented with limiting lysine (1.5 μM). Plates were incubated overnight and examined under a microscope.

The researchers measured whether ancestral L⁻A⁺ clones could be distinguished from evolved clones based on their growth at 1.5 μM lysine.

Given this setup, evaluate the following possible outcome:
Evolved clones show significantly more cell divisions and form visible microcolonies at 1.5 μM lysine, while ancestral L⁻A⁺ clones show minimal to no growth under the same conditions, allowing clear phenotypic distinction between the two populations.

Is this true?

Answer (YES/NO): YES